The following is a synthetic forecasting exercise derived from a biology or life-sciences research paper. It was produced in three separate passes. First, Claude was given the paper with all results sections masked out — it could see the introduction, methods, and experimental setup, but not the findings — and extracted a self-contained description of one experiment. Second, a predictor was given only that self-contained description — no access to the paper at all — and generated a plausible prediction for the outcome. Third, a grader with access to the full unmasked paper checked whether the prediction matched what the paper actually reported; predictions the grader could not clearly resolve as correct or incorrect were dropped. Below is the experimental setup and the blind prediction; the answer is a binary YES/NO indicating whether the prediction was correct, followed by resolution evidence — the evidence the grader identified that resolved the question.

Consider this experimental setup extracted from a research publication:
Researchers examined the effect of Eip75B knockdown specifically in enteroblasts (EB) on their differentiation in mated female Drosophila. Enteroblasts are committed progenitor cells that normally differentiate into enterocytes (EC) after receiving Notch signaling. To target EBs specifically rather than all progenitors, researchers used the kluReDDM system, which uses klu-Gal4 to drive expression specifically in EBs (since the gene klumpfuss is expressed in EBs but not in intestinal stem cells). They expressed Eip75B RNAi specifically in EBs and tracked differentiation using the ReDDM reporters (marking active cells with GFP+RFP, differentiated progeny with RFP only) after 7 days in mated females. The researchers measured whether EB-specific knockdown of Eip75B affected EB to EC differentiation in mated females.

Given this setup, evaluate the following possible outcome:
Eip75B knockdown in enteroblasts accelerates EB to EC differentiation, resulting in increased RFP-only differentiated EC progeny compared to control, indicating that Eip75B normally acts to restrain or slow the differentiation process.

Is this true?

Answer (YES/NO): NO